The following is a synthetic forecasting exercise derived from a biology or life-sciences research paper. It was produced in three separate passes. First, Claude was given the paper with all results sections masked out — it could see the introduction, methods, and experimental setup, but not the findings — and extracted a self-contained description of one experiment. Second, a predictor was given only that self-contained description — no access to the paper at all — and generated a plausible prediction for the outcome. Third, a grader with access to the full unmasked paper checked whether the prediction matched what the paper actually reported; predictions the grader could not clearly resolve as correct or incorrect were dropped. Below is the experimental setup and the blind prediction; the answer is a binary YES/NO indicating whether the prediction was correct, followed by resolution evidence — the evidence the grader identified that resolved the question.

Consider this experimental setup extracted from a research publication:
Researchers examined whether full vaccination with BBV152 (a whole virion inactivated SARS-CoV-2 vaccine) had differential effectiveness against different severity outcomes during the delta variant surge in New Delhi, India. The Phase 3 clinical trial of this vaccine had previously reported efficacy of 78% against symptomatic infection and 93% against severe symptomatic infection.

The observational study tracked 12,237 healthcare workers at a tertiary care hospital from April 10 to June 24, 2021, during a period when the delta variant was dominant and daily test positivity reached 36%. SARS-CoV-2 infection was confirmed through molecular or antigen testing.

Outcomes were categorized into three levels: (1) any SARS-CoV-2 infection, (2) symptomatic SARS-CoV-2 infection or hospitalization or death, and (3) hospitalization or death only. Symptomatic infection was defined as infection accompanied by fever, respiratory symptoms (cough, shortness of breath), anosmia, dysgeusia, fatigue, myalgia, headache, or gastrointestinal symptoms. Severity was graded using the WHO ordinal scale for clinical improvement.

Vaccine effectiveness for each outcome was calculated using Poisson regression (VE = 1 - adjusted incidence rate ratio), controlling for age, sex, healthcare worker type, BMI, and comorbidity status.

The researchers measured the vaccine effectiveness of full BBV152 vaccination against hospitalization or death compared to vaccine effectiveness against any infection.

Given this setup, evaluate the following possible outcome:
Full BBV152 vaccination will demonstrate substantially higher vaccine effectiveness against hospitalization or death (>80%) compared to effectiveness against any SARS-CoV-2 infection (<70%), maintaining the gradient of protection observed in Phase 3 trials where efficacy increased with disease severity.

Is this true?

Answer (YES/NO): NO